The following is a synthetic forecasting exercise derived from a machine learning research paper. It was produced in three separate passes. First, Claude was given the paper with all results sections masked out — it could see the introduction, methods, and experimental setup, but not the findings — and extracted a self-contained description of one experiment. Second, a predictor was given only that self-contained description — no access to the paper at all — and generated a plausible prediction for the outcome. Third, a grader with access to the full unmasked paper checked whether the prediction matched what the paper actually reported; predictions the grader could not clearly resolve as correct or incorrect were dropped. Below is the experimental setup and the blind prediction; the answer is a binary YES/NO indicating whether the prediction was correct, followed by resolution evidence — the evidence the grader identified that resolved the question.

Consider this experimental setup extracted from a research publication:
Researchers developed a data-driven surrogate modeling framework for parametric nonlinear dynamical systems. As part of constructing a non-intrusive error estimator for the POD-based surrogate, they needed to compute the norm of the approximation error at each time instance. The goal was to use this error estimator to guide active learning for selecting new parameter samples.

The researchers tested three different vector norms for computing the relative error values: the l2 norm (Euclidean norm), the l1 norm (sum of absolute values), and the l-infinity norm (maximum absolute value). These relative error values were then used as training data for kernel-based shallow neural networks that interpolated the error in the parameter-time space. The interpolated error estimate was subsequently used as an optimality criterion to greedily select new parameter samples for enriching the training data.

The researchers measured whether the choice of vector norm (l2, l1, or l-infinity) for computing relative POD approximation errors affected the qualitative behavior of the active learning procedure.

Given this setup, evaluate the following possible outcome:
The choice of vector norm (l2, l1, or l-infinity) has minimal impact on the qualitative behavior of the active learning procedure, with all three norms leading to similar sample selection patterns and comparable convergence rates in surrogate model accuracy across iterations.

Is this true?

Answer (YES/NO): YES